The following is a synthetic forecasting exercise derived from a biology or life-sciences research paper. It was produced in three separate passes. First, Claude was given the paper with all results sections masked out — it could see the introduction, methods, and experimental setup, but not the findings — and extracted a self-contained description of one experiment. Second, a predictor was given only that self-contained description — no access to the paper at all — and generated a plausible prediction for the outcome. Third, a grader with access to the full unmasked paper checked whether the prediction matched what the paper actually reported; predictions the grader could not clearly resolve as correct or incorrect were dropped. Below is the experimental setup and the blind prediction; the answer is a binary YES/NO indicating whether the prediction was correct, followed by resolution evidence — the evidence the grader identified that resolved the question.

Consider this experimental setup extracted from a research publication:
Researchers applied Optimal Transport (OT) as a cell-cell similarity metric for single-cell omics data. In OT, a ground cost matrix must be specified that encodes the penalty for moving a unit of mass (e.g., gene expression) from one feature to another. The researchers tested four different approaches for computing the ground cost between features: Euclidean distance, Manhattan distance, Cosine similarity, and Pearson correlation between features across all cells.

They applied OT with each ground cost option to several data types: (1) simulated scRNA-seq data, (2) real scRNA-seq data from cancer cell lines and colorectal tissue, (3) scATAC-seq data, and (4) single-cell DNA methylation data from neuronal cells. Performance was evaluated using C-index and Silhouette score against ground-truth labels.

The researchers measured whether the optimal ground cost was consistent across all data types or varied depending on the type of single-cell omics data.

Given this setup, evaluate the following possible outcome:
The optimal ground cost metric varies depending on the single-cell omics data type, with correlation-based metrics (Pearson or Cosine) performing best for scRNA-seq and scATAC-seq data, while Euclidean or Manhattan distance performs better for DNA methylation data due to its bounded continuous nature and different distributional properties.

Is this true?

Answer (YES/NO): NO